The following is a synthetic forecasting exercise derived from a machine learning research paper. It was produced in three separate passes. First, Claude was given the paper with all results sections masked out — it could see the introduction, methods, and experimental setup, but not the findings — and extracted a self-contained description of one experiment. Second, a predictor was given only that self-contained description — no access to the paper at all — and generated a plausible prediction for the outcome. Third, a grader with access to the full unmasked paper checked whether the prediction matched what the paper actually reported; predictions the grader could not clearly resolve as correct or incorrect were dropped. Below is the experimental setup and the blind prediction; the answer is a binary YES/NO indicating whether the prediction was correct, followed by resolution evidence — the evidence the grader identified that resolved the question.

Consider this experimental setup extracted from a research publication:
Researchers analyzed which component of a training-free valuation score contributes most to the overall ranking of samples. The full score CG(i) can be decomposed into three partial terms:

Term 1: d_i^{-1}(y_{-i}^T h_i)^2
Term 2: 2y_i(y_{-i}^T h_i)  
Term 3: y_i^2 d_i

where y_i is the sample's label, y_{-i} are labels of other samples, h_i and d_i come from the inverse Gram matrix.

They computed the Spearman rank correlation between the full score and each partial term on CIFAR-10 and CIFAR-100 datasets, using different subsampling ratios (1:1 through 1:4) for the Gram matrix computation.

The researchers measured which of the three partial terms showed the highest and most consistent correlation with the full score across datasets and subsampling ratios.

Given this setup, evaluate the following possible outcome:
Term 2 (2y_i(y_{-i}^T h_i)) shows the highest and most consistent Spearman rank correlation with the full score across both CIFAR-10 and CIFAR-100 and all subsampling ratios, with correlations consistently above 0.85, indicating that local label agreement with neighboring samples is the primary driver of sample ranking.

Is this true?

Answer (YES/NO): YES